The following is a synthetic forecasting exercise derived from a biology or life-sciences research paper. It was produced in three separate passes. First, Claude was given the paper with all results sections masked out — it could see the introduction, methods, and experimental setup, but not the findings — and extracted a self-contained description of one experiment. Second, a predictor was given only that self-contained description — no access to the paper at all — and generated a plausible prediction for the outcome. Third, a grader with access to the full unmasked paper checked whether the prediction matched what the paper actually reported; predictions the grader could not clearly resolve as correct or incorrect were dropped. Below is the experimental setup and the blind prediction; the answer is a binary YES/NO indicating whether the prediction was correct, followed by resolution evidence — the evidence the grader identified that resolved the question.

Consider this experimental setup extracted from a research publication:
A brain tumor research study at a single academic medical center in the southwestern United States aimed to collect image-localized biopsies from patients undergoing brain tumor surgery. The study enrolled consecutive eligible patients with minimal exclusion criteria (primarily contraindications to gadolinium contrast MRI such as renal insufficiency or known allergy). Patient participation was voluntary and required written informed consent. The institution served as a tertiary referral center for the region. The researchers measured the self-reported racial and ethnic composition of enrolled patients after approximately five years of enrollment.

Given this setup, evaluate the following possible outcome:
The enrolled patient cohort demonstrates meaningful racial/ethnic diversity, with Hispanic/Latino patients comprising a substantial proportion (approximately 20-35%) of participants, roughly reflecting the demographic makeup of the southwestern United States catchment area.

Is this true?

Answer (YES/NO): NO